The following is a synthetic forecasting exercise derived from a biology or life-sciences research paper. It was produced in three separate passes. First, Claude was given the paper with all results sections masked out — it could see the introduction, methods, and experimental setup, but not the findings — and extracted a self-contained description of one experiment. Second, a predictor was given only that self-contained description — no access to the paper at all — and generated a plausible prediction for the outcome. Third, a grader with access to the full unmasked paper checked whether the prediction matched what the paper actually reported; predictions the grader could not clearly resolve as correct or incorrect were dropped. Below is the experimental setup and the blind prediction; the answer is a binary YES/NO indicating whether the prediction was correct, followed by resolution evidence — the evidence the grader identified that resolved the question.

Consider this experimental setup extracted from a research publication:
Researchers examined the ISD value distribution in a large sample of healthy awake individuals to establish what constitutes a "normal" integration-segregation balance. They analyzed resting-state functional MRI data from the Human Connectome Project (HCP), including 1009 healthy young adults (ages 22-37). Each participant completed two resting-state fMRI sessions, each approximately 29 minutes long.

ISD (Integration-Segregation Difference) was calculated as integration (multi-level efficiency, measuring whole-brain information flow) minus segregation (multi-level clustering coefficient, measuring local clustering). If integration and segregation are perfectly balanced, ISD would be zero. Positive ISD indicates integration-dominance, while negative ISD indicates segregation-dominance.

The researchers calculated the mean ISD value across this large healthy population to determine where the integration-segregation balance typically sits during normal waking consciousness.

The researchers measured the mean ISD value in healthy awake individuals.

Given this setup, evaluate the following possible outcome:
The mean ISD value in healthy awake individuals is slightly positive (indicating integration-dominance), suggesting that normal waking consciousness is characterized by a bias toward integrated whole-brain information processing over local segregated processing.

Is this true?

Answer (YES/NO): NO